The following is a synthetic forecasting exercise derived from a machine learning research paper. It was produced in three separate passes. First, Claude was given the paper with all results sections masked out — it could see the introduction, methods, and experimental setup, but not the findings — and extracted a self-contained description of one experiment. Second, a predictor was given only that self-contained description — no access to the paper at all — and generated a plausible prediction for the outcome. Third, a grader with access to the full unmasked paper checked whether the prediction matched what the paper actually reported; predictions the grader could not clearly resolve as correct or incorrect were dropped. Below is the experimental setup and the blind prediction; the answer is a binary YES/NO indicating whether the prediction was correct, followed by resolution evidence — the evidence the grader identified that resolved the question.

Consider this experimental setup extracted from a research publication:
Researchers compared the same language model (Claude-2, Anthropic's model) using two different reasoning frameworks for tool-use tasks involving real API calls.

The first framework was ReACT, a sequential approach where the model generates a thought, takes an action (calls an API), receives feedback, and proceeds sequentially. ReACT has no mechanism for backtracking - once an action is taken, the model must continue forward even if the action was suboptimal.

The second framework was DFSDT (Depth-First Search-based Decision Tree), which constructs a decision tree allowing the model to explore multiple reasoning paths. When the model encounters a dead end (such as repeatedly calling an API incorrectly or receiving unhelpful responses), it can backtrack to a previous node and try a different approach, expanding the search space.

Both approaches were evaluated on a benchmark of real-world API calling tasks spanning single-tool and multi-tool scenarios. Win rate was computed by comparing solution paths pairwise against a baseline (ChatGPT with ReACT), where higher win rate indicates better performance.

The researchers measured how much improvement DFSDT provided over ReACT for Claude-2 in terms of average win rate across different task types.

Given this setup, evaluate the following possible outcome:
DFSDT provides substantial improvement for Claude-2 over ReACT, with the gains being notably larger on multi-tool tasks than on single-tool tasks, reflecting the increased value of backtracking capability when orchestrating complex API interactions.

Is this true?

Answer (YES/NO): NO